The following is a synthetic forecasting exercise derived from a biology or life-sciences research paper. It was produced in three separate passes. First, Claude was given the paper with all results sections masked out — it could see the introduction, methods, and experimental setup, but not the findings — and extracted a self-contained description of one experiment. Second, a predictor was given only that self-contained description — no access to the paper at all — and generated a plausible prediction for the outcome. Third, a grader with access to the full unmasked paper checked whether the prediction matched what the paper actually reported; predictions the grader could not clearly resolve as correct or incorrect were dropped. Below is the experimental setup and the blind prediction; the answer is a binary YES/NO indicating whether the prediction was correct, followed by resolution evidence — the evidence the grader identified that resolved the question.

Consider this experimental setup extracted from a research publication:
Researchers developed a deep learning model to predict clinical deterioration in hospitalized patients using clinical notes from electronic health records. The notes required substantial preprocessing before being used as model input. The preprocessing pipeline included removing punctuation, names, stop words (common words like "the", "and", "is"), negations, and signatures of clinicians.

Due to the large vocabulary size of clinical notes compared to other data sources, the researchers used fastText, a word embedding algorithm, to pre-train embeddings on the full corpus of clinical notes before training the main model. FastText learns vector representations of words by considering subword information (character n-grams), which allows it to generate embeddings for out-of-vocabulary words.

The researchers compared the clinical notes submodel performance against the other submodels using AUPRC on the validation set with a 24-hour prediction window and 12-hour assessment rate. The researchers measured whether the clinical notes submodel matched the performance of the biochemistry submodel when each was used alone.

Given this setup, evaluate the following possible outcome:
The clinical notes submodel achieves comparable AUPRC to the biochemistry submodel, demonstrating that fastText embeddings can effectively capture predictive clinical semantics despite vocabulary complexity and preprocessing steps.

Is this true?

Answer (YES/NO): NO